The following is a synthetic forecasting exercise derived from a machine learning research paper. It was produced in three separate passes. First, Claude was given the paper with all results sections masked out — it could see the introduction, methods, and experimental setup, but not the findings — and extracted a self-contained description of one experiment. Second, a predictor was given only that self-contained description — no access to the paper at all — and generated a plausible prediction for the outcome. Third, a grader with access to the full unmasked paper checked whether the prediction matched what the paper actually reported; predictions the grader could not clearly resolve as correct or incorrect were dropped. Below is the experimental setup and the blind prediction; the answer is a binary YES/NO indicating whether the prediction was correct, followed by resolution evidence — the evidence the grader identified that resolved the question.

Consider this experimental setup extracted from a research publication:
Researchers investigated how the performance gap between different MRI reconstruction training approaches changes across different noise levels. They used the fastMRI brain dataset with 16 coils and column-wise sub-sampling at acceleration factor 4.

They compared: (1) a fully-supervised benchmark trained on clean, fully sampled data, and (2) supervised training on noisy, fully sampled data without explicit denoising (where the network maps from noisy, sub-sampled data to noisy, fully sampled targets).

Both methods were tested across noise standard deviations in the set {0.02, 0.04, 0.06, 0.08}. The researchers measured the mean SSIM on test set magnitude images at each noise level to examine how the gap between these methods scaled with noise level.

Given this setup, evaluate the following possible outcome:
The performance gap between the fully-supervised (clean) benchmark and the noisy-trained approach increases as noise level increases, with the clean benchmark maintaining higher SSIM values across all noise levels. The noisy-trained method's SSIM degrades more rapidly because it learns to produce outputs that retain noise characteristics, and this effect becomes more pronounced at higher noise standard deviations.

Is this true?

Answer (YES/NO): NO